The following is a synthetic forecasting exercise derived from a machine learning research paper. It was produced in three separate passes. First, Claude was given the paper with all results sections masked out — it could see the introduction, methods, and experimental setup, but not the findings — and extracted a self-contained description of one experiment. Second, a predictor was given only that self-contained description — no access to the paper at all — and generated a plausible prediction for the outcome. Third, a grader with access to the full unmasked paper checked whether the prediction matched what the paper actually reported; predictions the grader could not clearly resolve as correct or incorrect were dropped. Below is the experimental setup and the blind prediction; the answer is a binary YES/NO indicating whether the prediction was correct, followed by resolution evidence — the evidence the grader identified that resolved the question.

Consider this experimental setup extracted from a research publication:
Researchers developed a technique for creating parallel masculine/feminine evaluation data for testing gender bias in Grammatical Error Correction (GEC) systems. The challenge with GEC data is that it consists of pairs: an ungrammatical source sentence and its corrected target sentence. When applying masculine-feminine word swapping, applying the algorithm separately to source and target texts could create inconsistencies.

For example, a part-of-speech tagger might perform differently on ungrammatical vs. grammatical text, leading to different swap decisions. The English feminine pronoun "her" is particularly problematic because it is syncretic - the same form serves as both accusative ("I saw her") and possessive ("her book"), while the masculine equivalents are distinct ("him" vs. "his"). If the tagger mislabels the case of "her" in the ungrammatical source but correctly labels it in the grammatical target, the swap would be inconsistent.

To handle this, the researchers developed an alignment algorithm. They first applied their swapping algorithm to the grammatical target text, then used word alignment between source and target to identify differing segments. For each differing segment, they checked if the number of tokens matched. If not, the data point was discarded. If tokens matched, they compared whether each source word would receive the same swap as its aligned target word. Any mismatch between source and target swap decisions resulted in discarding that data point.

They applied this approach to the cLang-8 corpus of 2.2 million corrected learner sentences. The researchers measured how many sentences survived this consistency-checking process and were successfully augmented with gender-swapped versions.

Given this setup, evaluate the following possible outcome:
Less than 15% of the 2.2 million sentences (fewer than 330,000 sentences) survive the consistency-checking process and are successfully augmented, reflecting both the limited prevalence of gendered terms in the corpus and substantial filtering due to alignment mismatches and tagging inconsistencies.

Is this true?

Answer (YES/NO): YES